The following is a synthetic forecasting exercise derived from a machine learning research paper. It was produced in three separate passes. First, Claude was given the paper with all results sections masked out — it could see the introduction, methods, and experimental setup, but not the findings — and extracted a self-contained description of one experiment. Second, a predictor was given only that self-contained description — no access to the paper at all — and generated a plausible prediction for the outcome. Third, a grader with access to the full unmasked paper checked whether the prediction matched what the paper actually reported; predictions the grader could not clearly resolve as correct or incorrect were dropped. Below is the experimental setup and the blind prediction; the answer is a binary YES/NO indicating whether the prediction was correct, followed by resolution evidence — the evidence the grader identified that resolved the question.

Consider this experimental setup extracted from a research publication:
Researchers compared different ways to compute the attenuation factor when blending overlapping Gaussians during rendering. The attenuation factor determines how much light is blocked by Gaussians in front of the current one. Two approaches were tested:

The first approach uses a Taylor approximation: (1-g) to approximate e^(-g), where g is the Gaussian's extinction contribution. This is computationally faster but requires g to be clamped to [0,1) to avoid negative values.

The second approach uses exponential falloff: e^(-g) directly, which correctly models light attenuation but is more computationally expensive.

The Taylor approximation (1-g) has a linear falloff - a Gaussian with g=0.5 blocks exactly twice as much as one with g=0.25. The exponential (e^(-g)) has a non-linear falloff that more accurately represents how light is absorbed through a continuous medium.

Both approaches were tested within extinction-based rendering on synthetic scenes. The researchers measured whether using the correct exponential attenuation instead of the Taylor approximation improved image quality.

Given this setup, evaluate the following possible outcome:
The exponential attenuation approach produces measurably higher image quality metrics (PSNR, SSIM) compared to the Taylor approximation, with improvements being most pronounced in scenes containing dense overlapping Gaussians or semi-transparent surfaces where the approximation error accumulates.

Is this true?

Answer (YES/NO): NO